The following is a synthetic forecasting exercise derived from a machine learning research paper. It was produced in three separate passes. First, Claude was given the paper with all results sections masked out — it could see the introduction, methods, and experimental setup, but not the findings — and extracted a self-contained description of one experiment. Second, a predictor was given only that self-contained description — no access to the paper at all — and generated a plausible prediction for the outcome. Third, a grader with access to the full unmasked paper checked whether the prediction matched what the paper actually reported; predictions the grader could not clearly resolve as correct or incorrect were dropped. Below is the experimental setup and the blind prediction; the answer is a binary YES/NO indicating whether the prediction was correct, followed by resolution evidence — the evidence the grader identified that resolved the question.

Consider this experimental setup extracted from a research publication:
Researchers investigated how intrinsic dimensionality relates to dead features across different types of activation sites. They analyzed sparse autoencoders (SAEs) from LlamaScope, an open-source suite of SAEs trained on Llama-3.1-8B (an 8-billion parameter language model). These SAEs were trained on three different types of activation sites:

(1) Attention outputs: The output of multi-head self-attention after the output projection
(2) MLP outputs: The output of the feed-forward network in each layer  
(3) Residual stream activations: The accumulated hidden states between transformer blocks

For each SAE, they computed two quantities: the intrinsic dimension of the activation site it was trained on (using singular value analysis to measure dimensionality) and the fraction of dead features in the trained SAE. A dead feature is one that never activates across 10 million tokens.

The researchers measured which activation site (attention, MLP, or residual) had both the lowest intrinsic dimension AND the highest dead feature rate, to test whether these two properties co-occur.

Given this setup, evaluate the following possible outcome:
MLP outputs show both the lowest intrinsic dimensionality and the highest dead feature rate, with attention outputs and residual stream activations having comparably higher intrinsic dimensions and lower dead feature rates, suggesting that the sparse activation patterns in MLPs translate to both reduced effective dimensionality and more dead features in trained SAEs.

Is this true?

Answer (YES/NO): NO